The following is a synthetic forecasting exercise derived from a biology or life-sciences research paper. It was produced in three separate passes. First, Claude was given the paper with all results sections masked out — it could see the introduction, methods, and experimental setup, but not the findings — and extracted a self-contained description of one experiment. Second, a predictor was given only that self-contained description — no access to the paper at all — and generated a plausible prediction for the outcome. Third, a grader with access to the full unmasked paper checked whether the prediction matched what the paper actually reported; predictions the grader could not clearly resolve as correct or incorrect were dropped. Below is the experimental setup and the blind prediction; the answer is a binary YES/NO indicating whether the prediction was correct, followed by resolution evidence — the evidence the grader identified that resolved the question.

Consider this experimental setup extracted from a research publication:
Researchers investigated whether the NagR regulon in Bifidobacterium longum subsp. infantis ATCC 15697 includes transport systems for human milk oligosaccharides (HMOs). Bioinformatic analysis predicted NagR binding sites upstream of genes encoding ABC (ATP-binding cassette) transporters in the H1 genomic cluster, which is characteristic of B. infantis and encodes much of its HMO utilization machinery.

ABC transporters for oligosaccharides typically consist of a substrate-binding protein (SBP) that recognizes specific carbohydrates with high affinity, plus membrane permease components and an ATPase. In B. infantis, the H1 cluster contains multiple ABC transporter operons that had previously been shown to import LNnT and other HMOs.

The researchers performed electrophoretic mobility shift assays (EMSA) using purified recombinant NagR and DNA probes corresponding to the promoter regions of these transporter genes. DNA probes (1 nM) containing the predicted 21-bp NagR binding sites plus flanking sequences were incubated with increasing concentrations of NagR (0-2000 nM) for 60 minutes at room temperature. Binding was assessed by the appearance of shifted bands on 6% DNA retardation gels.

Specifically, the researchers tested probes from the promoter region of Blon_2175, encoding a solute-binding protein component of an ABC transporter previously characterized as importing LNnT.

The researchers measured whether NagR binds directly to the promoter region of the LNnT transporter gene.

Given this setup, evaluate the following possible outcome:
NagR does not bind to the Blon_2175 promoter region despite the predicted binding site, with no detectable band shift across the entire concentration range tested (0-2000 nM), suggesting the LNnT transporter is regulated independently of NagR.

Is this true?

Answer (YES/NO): NO